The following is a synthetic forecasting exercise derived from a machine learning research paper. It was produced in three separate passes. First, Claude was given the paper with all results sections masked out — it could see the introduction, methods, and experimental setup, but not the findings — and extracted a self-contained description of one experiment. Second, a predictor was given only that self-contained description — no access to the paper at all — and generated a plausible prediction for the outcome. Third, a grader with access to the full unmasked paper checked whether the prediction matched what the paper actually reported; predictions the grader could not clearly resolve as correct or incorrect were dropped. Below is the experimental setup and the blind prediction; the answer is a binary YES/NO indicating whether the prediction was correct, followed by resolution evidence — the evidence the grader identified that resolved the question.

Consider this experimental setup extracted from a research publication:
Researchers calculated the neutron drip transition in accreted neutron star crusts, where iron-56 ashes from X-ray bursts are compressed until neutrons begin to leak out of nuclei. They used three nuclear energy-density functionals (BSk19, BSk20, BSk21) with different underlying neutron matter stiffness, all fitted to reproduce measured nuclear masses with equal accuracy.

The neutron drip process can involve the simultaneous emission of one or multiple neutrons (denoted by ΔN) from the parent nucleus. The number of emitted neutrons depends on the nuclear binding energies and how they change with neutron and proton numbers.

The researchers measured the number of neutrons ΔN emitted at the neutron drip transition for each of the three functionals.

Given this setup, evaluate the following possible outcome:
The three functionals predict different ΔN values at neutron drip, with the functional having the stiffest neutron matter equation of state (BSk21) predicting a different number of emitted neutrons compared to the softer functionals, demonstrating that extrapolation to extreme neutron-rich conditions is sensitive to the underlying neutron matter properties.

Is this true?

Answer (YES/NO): NO